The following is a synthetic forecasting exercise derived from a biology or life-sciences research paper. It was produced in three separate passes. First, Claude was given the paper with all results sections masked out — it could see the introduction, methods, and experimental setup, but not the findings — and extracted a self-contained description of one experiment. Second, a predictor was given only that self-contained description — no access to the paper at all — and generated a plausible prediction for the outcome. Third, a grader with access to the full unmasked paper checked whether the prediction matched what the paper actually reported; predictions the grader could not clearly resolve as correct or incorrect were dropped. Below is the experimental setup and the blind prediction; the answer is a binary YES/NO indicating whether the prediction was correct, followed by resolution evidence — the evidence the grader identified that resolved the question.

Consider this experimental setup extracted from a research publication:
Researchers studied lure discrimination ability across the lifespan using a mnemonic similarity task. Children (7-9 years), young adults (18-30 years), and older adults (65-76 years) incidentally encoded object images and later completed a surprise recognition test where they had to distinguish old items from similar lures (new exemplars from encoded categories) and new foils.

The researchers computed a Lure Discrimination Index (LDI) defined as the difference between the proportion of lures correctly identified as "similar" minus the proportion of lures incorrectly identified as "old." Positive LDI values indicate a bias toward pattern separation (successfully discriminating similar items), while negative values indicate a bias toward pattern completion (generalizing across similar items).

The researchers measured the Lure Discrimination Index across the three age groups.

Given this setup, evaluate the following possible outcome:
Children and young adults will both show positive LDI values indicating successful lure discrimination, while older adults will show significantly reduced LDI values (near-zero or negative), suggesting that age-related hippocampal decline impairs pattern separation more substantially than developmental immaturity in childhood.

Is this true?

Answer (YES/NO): NO